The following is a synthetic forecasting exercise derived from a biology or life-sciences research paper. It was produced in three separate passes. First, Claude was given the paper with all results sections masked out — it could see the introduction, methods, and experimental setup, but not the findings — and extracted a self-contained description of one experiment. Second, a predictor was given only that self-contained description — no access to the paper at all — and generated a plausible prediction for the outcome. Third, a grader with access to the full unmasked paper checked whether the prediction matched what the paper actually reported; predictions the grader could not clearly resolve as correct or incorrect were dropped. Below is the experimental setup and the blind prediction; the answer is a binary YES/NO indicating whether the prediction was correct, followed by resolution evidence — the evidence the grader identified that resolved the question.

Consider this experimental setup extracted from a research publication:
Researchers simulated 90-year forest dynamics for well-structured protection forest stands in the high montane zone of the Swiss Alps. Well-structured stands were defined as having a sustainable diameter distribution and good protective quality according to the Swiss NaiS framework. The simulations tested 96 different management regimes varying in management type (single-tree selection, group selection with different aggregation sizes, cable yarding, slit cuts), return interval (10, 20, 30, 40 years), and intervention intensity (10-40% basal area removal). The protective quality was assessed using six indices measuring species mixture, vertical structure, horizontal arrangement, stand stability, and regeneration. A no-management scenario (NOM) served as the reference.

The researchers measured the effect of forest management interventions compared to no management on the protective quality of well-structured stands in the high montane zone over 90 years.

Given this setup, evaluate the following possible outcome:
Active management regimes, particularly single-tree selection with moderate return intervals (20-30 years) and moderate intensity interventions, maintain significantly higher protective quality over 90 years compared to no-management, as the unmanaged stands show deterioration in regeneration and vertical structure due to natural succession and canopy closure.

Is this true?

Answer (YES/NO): NO